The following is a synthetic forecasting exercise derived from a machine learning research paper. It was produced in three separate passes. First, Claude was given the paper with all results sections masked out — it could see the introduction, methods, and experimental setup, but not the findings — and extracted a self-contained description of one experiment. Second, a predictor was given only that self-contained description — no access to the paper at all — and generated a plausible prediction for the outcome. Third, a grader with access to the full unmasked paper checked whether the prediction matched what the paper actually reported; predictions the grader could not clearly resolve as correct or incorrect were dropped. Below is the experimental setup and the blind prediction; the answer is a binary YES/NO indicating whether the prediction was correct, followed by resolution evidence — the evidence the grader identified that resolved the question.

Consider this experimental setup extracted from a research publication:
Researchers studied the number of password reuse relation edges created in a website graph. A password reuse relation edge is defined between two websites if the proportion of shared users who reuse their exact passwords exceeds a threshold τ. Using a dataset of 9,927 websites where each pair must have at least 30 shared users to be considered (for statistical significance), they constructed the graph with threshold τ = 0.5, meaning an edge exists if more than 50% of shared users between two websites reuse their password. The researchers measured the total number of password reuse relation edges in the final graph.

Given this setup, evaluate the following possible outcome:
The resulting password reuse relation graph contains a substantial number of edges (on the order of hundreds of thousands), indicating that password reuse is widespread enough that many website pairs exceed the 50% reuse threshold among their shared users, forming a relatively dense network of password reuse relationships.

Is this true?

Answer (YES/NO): YES